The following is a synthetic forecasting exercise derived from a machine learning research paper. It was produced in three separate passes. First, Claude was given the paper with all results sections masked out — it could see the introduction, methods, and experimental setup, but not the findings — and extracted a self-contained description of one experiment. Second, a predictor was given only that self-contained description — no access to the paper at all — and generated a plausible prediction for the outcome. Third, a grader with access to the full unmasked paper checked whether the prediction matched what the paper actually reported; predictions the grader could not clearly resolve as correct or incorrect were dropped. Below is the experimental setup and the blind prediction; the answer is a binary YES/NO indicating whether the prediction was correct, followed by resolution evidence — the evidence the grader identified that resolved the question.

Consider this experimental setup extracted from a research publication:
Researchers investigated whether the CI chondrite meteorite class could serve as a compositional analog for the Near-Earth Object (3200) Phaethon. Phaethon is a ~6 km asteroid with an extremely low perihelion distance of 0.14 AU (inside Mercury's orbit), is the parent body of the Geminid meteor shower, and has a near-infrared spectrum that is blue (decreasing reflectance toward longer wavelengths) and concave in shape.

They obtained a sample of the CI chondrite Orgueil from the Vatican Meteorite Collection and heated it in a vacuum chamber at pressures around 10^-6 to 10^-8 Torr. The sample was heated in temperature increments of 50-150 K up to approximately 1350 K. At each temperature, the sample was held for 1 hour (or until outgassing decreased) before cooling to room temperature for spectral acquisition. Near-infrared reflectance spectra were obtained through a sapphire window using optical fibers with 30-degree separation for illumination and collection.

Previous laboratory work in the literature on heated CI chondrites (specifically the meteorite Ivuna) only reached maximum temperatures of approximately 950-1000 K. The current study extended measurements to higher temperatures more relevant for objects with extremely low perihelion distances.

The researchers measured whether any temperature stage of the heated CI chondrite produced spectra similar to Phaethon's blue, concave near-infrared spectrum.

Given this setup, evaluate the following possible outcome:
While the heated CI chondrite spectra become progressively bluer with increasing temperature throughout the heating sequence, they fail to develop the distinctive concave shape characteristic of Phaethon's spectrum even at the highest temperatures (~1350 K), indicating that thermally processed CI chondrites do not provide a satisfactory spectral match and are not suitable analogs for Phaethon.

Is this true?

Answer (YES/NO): NO